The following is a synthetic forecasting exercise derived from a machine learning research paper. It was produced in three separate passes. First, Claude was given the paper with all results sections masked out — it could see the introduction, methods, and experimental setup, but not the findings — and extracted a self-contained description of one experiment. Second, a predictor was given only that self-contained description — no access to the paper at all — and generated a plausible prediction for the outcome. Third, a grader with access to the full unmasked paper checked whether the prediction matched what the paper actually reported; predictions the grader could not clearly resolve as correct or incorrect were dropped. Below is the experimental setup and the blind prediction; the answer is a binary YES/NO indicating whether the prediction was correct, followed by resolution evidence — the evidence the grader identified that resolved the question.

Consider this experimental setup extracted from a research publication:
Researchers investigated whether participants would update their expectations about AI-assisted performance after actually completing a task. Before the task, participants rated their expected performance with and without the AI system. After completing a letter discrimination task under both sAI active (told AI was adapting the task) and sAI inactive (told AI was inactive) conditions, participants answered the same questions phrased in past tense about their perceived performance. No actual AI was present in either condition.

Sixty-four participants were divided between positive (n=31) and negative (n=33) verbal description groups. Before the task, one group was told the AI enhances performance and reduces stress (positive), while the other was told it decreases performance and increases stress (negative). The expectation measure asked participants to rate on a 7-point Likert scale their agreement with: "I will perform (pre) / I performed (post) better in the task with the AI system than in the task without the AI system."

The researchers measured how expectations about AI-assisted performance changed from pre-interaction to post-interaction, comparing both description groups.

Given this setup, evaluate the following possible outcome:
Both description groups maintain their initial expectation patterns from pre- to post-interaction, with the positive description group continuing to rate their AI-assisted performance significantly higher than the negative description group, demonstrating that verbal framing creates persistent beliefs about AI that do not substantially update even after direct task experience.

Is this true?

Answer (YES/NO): NO